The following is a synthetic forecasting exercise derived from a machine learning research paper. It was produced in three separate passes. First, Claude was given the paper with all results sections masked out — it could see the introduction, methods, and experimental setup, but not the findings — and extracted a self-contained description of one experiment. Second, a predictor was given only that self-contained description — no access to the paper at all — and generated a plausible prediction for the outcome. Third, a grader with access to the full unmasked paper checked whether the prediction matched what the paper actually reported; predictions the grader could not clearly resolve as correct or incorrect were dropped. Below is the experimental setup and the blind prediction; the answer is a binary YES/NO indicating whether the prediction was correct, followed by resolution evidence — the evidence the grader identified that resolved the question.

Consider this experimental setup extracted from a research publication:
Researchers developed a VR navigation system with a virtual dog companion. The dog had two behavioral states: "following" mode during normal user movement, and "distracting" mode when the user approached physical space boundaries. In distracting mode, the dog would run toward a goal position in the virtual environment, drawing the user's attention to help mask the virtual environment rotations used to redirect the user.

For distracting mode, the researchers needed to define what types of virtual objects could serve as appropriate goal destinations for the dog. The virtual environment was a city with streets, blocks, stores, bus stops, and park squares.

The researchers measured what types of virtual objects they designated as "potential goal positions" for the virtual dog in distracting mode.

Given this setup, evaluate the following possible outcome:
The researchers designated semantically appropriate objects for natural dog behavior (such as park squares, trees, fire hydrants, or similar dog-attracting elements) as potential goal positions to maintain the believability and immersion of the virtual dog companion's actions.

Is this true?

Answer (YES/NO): YES